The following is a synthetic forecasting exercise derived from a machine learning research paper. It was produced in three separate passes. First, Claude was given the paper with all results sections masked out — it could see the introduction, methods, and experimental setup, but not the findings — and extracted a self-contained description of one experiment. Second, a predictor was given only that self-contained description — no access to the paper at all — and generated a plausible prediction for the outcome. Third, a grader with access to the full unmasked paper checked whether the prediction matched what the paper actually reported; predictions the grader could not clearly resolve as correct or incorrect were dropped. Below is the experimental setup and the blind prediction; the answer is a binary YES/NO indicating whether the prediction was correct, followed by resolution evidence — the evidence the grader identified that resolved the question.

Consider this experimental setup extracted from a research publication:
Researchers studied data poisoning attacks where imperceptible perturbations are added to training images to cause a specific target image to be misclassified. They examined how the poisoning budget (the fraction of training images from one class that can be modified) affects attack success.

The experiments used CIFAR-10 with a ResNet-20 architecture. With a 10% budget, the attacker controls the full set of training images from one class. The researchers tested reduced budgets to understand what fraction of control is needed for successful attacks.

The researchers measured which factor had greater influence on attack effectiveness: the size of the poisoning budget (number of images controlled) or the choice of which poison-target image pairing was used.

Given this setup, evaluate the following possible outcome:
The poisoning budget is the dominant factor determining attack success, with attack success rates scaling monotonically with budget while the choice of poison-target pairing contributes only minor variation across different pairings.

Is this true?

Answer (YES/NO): NO